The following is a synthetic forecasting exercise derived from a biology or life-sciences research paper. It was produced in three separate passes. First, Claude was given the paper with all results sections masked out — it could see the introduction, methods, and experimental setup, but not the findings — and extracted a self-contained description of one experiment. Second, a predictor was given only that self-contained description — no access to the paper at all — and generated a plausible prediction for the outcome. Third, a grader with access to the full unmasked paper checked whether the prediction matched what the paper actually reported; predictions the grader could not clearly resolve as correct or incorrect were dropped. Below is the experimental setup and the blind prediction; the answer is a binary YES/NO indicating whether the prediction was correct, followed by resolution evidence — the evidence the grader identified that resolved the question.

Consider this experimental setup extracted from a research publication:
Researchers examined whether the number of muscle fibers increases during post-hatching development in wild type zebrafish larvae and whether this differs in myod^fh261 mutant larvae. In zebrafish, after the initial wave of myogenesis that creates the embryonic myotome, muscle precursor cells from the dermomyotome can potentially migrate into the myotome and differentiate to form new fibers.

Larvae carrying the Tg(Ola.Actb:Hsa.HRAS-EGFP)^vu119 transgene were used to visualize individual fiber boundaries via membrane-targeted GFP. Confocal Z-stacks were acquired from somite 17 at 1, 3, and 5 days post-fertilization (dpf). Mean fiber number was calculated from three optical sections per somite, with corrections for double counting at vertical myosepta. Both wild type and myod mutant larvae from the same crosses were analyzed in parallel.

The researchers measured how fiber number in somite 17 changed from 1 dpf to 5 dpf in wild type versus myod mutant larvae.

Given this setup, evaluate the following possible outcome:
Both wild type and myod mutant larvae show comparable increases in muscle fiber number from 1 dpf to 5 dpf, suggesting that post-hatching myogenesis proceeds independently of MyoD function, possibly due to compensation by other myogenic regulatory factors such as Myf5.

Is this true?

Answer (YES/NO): NO